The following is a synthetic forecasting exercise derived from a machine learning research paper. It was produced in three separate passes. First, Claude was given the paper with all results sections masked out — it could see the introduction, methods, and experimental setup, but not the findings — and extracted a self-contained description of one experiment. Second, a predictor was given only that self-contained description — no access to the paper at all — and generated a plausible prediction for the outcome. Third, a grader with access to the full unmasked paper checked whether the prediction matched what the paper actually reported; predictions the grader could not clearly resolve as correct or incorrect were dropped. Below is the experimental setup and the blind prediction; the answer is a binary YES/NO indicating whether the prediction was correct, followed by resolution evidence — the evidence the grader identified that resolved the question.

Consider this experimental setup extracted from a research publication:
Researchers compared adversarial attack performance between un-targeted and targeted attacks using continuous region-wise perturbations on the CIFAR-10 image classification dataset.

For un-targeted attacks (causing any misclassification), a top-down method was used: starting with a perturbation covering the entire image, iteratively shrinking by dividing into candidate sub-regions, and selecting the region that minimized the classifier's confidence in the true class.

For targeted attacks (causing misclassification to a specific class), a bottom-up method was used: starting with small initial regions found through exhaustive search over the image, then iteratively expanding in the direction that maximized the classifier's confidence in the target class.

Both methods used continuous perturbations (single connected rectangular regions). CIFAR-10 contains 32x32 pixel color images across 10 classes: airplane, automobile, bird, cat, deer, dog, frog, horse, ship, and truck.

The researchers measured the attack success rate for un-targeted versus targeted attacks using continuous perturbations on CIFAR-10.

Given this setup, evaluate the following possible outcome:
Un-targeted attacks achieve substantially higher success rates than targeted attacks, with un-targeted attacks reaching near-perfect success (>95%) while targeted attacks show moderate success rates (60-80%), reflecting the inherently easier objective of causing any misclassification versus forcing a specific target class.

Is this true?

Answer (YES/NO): NO